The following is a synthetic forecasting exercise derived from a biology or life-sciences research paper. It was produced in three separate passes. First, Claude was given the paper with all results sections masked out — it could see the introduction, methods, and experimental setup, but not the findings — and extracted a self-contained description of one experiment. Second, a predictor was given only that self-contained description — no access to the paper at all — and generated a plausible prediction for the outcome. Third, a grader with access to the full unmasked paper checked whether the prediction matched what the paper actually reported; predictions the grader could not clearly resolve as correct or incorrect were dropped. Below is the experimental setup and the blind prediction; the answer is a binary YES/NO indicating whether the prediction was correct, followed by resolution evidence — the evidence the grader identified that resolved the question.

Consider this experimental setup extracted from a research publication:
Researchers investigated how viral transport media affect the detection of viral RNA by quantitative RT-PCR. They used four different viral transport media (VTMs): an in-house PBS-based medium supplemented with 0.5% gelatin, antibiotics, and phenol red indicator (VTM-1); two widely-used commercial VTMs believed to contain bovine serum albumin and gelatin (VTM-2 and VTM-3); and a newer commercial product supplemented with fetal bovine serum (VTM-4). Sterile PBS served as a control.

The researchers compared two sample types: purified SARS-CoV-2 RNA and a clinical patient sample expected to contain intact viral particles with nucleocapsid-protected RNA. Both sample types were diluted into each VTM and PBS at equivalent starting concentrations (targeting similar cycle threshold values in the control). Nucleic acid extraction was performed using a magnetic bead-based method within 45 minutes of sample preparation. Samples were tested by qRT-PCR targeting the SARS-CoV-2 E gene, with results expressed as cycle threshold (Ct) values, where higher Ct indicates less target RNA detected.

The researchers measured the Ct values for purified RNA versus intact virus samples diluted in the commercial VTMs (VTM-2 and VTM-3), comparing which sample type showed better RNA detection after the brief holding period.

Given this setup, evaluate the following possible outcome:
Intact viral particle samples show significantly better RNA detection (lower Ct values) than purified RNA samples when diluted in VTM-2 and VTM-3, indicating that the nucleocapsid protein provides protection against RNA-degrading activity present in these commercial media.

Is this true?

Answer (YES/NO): YES